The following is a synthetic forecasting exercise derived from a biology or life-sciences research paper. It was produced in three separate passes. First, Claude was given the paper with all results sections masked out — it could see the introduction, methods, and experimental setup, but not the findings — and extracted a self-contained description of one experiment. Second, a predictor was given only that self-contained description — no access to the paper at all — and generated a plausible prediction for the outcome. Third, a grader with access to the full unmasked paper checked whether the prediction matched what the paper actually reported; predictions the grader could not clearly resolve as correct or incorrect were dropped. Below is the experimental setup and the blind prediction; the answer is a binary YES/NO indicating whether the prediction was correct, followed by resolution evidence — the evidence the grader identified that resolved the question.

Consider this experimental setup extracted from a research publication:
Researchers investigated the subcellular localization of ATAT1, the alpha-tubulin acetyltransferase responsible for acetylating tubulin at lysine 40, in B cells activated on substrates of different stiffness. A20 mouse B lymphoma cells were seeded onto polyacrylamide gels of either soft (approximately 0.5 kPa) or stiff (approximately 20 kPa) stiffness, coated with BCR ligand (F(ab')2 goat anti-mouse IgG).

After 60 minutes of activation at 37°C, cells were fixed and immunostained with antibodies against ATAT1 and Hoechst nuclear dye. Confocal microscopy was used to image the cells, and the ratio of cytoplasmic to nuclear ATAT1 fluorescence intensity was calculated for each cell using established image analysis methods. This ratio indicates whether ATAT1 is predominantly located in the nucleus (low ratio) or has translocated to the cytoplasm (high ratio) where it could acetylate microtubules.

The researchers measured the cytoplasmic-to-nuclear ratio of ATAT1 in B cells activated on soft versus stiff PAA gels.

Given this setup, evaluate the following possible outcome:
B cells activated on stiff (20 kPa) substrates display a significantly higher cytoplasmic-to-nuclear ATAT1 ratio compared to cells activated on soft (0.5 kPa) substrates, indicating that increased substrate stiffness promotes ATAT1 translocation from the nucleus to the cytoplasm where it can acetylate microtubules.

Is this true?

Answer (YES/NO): YES